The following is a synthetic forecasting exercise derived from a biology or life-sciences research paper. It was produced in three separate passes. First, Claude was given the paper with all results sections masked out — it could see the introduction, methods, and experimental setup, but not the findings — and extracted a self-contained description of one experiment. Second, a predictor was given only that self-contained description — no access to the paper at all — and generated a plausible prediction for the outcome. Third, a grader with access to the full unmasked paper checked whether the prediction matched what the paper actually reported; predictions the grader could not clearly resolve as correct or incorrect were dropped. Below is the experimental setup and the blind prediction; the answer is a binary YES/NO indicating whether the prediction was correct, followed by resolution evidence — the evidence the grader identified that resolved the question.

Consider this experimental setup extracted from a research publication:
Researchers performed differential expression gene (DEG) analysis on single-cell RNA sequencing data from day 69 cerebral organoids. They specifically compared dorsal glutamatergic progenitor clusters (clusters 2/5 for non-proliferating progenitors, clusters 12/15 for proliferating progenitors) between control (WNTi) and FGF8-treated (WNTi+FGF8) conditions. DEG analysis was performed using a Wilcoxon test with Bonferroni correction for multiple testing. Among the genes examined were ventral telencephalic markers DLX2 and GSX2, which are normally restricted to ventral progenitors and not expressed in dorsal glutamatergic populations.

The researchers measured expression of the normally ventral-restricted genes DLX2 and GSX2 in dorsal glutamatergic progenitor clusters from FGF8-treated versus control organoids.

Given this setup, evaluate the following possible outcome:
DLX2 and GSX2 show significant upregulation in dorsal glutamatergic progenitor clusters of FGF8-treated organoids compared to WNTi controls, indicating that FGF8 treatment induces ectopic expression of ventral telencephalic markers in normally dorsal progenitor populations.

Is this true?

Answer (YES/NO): YES